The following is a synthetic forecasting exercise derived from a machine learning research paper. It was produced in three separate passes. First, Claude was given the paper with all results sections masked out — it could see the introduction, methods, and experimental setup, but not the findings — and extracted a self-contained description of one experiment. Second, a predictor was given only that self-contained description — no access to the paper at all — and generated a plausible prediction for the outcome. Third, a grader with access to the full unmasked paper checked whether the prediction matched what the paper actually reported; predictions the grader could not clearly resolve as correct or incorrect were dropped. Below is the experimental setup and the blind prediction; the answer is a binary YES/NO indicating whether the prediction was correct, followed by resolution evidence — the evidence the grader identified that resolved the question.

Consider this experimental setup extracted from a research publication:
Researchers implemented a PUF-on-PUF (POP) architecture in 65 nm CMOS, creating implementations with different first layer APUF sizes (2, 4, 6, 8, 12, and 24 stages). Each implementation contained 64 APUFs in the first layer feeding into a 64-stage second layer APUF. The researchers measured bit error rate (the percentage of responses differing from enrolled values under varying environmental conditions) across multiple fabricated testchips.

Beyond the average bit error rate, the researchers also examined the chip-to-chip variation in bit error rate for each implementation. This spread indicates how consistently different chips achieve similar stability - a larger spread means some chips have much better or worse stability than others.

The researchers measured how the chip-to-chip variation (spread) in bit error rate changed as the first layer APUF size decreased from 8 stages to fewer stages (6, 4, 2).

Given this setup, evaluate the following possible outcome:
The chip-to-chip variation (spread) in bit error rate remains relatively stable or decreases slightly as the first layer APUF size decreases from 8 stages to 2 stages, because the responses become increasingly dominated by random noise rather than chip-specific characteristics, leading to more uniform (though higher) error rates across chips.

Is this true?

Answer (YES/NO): NO